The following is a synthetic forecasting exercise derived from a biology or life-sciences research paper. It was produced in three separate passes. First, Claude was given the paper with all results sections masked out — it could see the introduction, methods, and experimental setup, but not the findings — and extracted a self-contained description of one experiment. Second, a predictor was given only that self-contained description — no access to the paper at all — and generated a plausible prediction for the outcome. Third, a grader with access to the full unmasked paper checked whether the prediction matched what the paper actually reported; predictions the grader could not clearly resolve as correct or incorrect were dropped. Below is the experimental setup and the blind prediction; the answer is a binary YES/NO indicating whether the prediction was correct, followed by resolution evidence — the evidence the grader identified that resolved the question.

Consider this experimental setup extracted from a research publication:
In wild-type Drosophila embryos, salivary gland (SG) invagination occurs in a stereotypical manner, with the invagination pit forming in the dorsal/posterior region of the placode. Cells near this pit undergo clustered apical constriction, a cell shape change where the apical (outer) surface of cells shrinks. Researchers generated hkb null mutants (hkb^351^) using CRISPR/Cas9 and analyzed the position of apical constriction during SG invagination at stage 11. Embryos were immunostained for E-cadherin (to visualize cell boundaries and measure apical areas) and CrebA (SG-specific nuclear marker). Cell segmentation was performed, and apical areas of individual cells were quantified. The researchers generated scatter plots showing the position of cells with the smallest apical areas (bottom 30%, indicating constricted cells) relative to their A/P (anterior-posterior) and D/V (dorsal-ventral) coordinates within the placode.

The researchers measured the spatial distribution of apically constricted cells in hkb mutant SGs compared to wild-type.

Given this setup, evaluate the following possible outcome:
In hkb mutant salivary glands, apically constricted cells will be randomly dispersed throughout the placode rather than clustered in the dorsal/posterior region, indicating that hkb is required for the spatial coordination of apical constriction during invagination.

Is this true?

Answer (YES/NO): YES